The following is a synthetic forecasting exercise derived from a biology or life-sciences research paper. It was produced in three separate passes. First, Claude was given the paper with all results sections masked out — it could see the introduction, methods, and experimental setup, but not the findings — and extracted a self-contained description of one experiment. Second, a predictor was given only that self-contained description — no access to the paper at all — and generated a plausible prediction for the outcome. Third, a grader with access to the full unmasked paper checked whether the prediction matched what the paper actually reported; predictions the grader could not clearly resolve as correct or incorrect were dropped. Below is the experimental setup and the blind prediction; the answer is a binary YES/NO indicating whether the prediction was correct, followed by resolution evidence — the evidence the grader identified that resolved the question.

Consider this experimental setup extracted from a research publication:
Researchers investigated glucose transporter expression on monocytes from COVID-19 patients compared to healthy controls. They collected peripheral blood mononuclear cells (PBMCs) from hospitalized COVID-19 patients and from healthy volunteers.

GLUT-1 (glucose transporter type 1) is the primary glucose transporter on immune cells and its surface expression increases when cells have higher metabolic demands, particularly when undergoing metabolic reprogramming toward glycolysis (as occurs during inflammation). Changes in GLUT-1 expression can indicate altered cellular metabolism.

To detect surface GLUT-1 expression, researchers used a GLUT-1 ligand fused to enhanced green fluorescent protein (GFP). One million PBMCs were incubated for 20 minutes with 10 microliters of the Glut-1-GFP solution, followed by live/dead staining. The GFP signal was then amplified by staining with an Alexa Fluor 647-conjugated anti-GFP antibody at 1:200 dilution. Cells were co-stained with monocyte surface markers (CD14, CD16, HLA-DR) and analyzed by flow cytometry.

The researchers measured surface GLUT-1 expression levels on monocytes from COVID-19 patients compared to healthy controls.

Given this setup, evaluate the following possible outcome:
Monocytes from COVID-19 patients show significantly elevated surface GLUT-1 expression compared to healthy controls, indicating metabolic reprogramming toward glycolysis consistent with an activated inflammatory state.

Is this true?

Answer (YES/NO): YES